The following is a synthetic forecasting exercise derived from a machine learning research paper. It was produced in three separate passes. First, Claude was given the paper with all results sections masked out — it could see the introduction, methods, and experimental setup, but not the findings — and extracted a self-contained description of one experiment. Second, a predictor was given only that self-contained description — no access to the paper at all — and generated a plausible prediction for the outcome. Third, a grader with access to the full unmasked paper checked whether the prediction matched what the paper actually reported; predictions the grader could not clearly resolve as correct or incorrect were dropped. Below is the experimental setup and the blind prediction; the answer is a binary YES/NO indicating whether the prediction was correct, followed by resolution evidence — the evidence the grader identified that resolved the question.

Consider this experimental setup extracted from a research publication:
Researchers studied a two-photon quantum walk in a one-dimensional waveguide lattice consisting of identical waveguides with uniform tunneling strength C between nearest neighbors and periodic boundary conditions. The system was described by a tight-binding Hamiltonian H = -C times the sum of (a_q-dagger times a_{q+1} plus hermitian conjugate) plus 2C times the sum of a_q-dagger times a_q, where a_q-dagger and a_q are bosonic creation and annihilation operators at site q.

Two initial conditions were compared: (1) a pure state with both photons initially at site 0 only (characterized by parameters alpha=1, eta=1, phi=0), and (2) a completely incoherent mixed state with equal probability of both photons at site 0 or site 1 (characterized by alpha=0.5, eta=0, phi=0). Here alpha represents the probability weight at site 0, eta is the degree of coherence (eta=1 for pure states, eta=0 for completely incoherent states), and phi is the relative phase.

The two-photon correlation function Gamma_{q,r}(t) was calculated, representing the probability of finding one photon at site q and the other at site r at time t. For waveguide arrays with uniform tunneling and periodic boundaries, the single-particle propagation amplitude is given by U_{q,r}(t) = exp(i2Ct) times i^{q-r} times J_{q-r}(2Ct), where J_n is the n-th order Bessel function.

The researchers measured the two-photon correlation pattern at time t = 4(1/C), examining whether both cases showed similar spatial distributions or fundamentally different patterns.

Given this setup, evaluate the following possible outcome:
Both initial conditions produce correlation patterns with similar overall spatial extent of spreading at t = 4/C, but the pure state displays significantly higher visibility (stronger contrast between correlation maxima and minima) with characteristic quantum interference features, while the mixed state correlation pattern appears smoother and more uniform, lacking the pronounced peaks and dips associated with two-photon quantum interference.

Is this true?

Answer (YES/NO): NO